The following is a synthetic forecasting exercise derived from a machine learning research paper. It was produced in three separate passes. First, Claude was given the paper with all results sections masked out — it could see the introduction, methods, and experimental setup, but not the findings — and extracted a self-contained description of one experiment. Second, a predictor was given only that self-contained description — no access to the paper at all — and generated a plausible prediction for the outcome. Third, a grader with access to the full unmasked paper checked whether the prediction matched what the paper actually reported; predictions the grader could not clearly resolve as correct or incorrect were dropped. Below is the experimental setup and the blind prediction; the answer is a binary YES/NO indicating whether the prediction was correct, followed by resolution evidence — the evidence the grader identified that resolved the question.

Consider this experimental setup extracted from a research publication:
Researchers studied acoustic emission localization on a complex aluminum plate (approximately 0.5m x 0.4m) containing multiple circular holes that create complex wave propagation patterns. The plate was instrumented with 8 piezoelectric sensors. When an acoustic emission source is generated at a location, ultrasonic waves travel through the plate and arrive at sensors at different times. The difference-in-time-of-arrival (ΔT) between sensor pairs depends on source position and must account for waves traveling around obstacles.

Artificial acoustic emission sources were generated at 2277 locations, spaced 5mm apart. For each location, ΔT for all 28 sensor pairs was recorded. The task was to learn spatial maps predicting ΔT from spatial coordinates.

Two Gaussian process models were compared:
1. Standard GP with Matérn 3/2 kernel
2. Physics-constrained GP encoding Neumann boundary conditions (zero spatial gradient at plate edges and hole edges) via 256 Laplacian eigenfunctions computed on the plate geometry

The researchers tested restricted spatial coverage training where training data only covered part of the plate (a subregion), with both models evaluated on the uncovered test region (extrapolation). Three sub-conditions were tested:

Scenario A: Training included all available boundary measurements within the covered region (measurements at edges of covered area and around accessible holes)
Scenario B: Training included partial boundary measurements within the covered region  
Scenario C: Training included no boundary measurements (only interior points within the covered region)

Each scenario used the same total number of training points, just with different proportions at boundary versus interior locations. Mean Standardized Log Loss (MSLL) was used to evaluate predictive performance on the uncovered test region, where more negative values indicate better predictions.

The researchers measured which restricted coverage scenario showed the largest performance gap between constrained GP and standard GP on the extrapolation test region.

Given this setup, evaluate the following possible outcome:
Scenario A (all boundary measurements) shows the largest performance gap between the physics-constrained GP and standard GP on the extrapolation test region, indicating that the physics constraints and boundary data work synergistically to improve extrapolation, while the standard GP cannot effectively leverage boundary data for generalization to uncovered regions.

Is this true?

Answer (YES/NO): NO